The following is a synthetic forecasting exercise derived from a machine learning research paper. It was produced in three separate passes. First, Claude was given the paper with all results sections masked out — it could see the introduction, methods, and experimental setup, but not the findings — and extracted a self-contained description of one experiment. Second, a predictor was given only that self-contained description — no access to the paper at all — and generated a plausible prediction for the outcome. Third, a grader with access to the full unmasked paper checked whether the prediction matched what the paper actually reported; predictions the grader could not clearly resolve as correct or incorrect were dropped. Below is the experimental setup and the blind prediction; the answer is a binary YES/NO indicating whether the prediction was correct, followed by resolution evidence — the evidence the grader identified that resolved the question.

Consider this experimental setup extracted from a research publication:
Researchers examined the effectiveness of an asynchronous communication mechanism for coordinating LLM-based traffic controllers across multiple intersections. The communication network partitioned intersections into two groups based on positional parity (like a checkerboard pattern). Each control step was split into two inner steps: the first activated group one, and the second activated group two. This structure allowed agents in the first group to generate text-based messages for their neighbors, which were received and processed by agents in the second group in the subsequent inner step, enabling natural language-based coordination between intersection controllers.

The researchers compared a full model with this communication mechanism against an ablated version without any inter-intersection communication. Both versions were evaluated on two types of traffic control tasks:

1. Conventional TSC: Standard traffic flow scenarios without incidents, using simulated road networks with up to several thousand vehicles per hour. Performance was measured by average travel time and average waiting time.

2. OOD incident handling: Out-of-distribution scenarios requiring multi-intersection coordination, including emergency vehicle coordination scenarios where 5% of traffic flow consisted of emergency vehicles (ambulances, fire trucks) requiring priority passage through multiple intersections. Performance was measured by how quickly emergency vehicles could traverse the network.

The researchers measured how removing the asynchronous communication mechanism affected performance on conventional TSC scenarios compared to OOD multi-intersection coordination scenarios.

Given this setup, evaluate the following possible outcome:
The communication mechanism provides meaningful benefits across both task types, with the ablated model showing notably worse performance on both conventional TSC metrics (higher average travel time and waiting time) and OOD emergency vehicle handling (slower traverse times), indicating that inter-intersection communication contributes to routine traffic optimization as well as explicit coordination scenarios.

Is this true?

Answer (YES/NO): NO